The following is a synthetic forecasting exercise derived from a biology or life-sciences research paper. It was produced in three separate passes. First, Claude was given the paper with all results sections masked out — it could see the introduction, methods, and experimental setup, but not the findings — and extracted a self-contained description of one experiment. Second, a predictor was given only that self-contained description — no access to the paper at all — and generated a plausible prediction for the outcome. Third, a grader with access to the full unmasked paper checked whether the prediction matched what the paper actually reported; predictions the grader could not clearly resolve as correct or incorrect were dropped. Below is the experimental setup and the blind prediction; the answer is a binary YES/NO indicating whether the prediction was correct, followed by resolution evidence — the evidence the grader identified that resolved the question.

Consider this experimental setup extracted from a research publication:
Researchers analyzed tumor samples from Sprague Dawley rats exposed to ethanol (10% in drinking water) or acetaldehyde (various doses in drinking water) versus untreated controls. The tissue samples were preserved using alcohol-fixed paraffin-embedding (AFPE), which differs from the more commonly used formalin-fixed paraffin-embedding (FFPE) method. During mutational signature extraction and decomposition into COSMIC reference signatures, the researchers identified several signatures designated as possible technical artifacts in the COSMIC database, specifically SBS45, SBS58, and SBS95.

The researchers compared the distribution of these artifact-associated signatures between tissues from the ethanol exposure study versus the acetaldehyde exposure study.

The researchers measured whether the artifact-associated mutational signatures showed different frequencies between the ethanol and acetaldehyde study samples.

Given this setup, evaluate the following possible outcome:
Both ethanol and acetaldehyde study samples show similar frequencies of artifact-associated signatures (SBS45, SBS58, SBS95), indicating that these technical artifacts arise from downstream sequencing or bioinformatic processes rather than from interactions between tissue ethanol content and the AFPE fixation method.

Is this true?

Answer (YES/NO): NO